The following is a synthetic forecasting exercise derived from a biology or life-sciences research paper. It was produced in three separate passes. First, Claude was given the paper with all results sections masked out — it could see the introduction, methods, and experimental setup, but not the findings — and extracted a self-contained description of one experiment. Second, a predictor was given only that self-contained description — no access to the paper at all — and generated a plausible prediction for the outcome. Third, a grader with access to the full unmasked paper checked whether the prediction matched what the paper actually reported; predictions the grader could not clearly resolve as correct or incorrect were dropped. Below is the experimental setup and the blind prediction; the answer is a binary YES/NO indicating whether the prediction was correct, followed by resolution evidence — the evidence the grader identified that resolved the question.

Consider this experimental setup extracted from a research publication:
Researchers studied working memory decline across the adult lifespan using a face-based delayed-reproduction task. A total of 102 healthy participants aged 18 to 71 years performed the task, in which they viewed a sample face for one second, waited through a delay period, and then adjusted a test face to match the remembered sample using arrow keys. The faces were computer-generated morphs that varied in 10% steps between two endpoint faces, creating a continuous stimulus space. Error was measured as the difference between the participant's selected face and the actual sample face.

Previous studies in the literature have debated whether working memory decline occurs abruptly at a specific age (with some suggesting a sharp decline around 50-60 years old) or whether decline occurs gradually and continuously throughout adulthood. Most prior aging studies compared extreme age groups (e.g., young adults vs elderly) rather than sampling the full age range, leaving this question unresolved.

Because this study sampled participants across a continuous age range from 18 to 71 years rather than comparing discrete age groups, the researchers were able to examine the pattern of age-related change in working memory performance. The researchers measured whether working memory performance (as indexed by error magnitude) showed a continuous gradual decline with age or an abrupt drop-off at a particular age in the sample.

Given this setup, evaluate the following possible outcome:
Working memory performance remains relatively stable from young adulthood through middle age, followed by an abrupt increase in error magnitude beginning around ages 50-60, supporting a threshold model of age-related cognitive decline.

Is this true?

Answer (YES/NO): NO